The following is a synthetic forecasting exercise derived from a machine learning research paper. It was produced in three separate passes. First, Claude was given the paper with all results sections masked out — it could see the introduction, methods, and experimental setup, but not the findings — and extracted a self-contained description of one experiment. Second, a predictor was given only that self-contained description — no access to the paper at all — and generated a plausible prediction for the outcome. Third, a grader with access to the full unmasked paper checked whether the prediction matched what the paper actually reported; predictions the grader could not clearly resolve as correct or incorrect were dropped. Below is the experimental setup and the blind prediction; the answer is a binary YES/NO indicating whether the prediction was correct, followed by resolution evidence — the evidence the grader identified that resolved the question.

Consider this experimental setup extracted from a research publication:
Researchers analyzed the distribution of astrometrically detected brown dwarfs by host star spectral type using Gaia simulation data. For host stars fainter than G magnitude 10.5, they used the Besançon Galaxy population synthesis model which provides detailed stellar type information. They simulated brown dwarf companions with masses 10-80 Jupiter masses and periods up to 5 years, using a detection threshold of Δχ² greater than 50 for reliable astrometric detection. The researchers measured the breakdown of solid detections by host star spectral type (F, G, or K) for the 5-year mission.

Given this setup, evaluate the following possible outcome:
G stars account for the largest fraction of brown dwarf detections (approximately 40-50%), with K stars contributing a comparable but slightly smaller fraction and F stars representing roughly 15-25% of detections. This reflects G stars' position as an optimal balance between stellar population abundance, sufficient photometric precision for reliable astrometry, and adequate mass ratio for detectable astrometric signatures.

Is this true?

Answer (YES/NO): NO